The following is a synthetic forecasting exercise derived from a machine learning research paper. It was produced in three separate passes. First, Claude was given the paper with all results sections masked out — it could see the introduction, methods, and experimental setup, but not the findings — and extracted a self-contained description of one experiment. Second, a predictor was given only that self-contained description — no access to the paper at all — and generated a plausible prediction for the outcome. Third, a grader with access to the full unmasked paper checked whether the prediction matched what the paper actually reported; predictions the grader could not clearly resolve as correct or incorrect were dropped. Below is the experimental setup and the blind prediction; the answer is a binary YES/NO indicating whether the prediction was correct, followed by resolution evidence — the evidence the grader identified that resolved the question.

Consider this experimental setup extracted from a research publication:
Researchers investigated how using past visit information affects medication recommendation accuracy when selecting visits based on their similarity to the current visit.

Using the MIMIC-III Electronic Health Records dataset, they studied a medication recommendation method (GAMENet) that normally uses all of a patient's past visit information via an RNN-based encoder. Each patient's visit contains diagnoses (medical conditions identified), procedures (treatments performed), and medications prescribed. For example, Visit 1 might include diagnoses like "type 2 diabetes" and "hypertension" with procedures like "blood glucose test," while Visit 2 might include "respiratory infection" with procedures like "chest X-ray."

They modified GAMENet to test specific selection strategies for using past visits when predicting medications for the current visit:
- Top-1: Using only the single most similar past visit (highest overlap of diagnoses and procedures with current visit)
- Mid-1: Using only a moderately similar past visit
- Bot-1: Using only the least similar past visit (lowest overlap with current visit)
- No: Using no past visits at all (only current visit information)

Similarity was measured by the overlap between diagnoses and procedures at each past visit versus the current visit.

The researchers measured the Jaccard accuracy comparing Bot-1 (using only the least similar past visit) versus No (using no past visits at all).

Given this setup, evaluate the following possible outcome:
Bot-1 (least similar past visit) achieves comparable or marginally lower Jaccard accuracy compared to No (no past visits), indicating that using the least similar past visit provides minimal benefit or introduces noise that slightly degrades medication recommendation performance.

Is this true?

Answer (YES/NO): NO